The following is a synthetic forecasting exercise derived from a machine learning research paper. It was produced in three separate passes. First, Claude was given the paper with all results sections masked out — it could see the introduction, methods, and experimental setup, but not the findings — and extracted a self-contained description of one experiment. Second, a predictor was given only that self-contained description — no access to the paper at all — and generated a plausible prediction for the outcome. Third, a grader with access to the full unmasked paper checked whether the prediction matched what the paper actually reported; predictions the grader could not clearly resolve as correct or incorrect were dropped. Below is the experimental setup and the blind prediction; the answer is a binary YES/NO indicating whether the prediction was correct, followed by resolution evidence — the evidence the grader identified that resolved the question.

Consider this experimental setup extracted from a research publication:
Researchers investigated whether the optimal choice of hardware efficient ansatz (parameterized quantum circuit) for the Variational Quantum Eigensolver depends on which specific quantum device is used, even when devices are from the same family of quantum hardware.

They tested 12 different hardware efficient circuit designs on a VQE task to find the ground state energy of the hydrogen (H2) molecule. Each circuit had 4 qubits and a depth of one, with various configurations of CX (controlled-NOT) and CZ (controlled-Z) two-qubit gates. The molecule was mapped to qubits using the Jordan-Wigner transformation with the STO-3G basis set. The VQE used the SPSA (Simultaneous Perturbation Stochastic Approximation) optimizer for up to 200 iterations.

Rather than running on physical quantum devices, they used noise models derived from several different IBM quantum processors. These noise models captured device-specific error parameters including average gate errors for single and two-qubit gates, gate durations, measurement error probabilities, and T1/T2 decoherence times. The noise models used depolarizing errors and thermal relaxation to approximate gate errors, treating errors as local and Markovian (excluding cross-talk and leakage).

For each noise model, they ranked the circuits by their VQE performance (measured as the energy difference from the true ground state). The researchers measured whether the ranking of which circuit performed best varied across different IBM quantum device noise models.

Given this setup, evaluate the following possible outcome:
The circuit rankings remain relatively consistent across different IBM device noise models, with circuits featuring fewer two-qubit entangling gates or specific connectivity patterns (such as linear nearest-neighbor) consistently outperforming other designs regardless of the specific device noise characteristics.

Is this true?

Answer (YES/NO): NO